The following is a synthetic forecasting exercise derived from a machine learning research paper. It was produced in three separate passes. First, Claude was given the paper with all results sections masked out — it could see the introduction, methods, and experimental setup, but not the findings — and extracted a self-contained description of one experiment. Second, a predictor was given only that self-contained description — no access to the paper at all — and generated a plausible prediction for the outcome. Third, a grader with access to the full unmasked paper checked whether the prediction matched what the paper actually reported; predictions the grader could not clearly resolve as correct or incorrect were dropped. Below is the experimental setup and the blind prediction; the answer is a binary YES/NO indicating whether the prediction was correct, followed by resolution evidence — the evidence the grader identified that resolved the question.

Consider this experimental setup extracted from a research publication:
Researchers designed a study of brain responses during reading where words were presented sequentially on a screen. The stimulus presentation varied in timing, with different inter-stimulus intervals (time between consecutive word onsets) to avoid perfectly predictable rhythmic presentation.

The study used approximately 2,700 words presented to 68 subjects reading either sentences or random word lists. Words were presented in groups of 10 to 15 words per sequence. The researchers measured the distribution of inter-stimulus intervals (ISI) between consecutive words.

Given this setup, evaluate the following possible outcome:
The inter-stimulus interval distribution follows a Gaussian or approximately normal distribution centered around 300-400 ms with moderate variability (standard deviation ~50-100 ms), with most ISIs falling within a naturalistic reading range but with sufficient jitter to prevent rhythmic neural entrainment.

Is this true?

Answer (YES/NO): NO